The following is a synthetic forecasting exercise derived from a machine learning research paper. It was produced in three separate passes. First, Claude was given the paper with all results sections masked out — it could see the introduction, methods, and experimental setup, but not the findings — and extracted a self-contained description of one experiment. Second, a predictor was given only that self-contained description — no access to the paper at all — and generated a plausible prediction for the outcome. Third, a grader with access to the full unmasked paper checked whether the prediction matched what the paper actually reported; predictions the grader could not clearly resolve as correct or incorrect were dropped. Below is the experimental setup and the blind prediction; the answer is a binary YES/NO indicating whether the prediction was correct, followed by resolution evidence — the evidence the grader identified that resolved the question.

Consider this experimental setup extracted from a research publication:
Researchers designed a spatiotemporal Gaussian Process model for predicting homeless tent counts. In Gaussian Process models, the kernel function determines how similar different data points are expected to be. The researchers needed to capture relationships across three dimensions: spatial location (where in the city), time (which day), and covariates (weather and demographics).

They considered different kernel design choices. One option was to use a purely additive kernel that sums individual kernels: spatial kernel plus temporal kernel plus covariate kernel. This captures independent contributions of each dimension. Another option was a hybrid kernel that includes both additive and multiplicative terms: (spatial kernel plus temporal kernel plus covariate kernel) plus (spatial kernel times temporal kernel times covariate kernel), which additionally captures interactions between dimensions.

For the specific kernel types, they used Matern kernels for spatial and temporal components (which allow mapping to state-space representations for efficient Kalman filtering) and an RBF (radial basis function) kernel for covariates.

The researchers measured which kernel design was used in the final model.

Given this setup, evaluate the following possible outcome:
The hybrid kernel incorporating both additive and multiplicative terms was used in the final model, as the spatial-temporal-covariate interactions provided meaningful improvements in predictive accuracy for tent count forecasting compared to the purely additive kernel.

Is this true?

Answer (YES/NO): NO